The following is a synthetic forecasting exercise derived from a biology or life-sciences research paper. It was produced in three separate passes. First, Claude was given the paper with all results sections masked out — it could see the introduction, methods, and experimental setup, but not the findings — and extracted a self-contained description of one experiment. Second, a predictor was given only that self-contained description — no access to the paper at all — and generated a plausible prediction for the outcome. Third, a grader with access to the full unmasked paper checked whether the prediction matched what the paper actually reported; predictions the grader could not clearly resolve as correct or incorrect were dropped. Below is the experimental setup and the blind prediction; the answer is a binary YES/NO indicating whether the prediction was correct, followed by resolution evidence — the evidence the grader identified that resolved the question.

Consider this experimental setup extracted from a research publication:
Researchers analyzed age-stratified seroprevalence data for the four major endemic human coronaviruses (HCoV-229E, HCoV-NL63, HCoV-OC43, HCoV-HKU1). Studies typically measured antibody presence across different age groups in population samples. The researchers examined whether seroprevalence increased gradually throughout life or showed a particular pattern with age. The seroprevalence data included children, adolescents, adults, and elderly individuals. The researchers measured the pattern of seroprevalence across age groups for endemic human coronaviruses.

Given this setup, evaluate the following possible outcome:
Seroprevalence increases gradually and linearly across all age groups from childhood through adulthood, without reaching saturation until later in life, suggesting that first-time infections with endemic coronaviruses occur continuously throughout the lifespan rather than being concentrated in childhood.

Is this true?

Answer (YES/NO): NO